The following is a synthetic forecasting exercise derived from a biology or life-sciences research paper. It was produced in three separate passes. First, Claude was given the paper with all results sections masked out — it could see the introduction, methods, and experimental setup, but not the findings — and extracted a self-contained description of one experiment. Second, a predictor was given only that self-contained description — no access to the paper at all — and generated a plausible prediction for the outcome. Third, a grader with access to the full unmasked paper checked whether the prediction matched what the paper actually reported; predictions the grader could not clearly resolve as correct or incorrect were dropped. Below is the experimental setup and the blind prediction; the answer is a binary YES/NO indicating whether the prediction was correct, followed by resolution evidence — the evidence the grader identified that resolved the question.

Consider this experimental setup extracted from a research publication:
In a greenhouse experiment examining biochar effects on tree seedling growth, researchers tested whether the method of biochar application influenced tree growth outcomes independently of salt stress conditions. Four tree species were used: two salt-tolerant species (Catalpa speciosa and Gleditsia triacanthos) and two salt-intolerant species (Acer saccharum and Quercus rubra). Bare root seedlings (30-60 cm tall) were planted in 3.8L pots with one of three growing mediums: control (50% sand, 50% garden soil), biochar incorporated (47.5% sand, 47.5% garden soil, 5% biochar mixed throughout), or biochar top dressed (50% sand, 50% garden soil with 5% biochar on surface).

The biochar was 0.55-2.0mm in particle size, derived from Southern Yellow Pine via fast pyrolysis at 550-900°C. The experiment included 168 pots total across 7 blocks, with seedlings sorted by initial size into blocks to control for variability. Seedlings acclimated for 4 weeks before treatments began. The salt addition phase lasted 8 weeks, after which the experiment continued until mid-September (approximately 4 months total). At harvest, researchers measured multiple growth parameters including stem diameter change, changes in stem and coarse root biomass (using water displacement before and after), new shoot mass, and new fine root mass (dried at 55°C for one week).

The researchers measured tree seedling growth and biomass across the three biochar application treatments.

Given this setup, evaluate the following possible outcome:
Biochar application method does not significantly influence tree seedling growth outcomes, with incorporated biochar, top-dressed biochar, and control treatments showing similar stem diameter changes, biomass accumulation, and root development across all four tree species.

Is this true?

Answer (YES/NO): NO